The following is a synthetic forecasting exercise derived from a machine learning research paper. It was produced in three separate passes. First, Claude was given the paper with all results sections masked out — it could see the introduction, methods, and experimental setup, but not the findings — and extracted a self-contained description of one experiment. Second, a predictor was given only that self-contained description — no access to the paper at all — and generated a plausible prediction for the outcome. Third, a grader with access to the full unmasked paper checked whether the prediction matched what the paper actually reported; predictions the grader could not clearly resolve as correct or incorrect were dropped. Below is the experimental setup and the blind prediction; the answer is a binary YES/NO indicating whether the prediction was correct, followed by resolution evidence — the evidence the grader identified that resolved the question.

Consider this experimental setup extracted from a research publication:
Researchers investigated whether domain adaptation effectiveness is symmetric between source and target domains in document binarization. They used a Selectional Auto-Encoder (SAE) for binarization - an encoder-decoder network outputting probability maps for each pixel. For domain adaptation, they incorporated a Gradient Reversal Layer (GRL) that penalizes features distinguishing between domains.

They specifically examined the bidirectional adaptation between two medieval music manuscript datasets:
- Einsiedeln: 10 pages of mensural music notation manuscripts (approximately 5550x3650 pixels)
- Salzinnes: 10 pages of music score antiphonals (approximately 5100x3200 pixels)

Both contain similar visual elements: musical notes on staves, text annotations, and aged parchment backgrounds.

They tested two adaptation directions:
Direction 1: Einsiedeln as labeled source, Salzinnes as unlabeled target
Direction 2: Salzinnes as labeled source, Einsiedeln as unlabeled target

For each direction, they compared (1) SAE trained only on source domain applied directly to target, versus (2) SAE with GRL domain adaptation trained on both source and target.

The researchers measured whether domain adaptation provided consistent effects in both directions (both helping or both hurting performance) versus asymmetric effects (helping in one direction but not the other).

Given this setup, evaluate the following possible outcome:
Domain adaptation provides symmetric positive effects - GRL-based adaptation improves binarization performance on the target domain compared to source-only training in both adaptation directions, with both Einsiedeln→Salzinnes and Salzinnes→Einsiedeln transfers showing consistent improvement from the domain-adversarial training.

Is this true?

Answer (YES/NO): NO